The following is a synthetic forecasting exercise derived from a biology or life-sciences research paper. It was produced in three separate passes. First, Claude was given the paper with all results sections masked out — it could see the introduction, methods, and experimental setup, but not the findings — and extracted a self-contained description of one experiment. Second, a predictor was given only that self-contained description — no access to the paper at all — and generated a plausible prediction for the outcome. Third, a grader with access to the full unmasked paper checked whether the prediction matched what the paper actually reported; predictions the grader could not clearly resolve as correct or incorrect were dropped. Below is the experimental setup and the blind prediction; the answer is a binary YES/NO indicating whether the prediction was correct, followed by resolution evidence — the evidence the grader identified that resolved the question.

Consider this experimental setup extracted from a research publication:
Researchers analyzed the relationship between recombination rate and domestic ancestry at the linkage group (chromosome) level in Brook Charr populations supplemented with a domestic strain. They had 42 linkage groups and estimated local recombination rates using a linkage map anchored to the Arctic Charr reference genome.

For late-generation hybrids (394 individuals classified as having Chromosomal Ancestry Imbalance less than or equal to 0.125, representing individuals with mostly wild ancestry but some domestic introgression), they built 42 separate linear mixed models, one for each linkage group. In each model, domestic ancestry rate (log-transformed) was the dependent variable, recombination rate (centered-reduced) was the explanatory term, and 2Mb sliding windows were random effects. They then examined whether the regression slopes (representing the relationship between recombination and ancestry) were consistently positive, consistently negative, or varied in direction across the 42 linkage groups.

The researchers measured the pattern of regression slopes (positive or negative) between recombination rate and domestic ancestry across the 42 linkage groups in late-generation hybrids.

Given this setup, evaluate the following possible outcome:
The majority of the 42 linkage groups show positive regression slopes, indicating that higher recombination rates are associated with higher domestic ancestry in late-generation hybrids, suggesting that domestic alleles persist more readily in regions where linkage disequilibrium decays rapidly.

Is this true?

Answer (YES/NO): NO